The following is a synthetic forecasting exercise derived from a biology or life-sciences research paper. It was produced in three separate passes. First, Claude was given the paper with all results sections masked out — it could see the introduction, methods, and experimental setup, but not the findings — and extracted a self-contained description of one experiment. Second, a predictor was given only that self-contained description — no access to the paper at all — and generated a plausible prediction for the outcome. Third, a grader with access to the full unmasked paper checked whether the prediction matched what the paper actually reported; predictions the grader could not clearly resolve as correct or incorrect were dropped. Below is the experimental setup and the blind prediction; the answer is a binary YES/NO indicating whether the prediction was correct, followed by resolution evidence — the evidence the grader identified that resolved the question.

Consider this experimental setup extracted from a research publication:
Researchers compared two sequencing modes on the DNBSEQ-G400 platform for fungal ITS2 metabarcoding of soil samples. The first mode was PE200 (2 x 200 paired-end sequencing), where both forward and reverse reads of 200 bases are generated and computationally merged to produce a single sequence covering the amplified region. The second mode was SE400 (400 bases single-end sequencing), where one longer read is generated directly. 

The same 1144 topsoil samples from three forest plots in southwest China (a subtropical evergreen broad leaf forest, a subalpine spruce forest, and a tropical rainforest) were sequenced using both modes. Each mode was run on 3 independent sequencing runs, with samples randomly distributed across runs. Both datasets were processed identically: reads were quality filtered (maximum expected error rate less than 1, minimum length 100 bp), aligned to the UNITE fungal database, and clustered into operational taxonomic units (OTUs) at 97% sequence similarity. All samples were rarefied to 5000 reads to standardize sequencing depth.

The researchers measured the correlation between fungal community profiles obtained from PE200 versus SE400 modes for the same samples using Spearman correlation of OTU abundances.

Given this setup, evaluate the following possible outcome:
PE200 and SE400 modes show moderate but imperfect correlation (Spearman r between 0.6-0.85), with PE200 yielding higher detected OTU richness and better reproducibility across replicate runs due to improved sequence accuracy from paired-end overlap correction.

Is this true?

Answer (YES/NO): NO